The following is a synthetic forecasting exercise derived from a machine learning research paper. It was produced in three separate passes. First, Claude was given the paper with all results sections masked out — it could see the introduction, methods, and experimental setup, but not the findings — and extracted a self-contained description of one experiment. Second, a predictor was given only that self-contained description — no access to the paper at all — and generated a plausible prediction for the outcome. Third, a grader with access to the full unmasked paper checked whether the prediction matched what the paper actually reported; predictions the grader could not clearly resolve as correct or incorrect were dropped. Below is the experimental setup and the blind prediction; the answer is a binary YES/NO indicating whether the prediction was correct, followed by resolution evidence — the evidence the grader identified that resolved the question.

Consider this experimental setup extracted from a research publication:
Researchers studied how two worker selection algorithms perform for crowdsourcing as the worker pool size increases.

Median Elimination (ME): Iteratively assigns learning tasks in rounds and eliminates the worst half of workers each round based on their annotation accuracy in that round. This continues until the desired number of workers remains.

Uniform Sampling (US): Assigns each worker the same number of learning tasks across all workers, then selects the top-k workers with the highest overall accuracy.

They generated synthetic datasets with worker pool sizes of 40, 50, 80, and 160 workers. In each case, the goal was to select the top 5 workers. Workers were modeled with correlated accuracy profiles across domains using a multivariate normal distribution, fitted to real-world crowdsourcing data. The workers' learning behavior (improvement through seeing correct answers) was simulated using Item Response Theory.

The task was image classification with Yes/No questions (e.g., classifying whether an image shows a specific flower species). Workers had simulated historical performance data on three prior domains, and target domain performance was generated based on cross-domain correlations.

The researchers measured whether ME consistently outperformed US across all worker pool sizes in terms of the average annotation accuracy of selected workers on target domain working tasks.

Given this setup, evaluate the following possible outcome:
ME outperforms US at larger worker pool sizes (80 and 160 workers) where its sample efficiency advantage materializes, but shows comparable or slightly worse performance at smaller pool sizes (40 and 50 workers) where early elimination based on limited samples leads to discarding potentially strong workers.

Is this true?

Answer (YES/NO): NO